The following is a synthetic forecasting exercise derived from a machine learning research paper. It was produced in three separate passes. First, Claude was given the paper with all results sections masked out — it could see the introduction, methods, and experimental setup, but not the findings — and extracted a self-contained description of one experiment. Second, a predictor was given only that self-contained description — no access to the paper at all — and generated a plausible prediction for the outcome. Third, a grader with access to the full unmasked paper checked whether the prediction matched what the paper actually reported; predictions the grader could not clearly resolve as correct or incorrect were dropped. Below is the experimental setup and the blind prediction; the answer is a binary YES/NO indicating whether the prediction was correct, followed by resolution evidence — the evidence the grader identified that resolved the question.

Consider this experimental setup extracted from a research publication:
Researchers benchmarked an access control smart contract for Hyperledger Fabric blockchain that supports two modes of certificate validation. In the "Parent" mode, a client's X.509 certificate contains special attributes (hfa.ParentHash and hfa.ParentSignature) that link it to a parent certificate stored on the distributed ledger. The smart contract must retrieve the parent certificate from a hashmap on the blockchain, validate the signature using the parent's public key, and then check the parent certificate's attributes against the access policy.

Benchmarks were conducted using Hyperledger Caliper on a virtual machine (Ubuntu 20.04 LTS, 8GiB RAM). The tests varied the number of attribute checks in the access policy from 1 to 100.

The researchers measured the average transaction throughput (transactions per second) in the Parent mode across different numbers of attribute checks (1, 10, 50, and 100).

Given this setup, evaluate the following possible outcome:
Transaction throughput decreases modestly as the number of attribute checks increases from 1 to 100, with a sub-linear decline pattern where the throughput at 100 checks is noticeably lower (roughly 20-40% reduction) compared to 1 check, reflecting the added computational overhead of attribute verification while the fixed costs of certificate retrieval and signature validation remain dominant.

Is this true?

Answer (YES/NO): NO